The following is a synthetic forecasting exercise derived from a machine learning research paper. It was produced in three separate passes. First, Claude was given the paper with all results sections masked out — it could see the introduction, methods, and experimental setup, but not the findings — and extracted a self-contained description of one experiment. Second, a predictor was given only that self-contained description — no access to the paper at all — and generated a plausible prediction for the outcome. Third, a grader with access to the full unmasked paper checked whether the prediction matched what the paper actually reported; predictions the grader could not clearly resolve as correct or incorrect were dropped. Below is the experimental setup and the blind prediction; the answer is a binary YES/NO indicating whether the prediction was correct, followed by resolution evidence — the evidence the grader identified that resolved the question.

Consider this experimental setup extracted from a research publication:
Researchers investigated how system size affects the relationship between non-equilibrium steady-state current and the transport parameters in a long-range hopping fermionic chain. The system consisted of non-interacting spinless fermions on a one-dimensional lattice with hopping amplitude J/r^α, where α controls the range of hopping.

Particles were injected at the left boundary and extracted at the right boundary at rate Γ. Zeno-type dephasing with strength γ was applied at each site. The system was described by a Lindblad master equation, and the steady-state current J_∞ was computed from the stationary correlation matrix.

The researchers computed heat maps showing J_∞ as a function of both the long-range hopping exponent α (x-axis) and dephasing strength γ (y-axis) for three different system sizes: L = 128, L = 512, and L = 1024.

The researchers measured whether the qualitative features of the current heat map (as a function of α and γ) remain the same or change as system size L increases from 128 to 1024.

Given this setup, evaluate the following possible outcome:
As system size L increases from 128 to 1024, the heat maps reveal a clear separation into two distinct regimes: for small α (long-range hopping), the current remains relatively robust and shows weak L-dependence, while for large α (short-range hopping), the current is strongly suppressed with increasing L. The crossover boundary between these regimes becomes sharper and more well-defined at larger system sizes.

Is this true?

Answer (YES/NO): NO